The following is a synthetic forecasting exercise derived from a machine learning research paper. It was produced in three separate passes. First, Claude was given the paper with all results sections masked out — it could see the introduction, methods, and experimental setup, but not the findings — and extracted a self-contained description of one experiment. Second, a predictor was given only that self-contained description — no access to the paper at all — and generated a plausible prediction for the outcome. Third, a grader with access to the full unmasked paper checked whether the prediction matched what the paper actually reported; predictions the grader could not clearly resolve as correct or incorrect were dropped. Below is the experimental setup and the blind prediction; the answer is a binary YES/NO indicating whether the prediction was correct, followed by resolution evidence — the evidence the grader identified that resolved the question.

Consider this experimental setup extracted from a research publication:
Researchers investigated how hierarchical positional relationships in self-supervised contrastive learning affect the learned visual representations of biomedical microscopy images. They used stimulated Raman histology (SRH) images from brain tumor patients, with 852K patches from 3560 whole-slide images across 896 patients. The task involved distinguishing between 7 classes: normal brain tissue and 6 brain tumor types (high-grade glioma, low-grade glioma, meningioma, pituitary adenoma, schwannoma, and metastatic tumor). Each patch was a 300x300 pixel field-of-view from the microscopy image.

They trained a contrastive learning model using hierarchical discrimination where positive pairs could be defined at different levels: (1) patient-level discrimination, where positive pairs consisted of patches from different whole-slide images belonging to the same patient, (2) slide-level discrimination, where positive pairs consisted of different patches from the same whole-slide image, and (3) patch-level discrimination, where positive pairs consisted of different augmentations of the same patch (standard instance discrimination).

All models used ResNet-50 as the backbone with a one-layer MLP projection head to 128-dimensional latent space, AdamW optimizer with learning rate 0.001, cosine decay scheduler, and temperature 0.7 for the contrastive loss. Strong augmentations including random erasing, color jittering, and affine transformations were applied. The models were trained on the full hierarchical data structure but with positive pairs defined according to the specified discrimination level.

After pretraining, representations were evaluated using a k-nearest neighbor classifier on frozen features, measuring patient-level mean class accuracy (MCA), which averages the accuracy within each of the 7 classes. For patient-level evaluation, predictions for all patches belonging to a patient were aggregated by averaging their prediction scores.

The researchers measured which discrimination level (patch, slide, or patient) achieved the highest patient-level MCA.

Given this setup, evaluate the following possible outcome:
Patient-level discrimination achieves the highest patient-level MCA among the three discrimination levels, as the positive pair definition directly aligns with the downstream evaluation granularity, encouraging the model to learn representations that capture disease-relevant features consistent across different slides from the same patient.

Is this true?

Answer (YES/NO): NO